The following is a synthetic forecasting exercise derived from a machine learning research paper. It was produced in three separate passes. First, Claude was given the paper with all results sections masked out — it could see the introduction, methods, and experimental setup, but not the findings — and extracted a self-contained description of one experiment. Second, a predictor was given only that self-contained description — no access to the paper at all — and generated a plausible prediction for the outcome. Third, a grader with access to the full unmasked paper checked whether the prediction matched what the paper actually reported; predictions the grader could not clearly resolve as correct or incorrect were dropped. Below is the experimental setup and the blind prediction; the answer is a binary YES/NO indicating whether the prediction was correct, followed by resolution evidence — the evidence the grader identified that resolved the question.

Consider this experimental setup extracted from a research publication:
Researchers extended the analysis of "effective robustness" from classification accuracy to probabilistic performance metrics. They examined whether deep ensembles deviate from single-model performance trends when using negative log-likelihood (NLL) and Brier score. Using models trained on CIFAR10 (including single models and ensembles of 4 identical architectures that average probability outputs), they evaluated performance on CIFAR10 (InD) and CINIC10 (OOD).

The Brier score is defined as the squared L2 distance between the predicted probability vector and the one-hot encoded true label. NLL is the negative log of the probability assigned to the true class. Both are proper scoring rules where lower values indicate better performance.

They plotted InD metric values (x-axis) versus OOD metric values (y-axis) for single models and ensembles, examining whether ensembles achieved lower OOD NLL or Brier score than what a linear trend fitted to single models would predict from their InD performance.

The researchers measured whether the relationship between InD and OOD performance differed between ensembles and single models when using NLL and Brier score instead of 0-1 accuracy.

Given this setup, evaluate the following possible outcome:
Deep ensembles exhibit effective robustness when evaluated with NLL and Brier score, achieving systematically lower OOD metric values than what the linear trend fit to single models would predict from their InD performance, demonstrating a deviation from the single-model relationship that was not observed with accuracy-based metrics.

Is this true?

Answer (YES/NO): NO